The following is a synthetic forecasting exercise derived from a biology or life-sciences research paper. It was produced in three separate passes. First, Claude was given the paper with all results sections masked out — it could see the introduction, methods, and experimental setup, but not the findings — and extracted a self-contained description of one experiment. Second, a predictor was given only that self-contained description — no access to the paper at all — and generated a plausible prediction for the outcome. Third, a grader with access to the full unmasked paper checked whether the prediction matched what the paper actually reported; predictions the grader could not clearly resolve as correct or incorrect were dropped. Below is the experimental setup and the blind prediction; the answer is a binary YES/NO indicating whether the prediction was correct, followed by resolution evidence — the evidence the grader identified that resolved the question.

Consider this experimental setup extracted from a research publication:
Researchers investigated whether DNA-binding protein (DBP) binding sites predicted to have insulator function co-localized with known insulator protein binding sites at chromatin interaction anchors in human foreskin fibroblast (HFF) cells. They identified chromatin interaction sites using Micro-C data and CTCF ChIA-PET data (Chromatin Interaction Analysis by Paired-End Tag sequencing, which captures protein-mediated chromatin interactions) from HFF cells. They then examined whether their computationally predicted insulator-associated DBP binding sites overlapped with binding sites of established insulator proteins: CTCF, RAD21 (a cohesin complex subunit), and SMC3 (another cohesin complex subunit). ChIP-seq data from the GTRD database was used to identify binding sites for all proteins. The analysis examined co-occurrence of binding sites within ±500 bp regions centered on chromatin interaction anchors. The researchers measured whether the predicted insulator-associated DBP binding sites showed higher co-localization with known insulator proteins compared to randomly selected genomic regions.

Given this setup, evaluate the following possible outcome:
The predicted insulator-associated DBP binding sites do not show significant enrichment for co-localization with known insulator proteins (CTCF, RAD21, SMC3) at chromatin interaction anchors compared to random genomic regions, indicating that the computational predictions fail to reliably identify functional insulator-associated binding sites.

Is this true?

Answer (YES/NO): NO